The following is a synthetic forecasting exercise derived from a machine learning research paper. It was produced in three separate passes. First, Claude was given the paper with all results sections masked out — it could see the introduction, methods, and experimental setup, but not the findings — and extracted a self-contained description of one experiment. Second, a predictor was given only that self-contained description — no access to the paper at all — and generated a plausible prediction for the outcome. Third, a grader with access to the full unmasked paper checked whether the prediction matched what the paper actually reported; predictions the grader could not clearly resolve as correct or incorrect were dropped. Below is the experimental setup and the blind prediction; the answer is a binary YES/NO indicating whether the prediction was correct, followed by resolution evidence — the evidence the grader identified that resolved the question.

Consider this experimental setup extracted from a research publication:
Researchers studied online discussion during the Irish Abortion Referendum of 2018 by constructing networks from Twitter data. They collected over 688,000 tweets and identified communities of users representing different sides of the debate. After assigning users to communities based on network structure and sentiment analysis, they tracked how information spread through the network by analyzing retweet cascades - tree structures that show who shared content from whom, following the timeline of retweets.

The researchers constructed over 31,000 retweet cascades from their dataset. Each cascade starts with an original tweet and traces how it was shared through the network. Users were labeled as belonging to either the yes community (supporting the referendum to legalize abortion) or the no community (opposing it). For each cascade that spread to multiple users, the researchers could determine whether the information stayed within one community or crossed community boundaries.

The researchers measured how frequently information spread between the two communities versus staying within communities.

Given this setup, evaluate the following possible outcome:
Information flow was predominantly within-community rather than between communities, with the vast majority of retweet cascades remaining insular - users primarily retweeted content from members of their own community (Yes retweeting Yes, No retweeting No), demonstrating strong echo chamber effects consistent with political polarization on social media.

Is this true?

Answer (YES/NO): YES